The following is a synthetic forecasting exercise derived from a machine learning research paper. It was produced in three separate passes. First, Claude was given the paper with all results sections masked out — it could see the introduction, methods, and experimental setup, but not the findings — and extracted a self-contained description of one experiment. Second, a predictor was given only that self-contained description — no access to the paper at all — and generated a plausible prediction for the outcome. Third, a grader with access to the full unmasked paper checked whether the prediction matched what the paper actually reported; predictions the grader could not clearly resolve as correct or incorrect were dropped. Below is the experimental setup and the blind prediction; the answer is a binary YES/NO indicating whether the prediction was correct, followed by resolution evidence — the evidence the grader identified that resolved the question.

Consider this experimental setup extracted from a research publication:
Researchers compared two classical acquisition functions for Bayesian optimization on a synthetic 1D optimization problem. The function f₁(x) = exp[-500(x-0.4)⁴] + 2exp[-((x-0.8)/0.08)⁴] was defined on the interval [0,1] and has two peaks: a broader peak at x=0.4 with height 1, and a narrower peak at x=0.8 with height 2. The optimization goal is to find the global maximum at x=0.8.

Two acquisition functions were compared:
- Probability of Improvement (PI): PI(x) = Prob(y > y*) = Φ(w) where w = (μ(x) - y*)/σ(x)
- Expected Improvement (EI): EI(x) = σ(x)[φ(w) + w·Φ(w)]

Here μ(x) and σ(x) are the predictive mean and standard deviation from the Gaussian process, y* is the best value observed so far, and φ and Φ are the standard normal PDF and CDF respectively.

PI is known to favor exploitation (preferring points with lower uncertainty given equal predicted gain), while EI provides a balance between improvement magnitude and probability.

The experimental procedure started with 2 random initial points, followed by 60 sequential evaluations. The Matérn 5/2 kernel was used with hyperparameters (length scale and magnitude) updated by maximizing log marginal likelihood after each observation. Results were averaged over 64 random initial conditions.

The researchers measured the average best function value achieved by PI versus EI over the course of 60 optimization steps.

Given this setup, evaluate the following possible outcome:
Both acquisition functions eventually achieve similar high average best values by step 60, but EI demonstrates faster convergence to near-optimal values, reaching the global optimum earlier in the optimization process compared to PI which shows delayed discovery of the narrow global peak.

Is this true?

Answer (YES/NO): NO